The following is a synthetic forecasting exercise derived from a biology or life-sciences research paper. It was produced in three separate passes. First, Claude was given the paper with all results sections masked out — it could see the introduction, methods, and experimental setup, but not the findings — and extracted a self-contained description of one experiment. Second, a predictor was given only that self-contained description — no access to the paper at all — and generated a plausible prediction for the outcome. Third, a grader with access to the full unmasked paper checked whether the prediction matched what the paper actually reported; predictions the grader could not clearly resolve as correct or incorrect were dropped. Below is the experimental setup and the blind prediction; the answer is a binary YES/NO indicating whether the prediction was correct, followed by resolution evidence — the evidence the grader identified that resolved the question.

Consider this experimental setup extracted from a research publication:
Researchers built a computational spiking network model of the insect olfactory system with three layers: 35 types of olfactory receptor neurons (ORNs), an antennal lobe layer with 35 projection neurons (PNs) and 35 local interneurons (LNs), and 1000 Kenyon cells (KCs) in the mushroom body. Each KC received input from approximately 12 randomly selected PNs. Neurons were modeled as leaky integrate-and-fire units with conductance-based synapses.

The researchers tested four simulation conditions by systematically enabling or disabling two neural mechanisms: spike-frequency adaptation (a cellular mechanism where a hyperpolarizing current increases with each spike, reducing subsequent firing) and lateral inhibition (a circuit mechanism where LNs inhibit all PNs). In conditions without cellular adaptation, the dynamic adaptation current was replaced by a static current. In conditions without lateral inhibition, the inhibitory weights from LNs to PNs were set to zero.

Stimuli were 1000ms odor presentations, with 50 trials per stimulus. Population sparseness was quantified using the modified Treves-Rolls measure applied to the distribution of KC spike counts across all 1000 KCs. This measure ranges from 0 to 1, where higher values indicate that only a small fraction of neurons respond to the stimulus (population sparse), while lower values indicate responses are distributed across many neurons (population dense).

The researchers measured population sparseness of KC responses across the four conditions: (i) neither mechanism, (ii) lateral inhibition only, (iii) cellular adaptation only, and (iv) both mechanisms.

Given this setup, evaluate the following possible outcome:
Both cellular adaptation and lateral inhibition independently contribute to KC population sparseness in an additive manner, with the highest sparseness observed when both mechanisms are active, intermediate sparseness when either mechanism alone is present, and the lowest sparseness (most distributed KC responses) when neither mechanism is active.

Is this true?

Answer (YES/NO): NO